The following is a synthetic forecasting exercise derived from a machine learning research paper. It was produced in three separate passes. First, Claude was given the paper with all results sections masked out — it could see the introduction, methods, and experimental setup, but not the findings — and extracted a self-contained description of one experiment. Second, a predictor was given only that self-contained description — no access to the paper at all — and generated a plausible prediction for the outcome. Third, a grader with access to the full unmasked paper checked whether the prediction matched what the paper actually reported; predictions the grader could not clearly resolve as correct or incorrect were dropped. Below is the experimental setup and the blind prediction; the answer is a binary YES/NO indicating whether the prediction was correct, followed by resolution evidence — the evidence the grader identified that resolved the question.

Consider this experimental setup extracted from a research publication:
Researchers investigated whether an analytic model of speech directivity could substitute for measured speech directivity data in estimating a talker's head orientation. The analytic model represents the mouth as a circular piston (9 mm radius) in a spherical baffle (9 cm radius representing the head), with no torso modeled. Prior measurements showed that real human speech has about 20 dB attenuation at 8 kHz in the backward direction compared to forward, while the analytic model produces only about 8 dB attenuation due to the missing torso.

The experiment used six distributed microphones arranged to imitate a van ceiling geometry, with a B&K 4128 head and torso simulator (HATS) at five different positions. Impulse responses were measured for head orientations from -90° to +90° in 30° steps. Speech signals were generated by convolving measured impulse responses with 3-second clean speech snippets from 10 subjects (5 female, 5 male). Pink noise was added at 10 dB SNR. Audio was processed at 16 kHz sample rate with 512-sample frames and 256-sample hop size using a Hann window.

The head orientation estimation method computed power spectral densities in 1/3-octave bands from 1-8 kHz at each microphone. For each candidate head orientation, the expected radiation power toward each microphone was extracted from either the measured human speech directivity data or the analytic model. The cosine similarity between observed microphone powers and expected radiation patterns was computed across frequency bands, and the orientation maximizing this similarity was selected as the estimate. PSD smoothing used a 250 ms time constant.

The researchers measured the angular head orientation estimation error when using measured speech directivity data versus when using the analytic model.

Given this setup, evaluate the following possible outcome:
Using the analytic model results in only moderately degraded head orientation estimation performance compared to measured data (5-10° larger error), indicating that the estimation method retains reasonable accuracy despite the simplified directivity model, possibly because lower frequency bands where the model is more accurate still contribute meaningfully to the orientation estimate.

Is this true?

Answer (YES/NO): NO